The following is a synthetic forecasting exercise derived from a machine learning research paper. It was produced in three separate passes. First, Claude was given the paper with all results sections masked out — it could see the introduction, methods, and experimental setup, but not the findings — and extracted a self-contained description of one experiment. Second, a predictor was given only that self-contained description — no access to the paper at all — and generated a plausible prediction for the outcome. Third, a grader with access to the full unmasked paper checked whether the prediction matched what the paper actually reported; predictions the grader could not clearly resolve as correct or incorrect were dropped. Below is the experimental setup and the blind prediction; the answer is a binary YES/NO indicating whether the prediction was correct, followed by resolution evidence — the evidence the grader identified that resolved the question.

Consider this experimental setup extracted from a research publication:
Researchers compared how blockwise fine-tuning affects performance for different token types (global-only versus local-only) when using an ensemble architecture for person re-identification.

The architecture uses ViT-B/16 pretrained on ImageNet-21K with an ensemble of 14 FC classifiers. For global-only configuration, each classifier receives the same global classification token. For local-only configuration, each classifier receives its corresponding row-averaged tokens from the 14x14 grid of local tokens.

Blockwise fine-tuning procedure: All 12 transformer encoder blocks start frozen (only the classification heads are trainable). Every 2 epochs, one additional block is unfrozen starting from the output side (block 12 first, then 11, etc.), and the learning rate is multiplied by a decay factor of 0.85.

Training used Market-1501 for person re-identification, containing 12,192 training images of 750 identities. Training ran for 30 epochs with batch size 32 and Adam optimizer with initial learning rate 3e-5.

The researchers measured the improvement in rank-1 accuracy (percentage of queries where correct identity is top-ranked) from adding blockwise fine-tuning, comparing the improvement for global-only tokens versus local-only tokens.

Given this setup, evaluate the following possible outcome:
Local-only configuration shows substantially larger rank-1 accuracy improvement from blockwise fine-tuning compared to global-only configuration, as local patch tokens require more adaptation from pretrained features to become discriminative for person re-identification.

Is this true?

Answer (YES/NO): YES